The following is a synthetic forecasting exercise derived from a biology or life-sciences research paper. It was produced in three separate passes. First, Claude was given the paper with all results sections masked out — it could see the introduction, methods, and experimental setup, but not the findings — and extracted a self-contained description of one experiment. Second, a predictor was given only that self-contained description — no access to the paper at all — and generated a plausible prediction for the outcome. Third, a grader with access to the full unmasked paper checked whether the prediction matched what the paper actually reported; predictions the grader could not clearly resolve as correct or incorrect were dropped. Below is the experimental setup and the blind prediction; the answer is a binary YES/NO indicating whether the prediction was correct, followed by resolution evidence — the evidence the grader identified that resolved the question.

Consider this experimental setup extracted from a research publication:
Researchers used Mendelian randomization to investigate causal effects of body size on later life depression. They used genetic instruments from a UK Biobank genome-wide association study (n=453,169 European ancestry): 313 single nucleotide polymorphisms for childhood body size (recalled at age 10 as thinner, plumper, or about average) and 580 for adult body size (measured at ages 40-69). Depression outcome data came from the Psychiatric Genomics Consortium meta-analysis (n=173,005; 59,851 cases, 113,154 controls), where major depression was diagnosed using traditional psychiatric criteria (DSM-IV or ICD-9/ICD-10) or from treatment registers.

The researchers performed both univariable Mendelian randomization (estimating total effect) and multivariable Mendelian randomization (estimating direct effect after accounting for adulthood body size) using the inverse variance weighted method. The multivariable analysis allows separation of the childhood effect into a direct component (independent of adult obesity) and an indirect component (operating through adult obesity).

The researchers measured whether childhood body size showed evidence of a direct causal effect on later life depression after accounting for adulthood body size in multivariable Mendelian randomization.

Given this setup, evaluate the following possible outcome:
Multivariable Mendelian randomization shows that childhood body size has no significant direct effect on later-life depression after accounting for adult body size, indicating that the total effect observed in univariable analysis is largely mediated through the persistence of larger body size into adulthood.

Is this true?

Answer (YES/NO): NO